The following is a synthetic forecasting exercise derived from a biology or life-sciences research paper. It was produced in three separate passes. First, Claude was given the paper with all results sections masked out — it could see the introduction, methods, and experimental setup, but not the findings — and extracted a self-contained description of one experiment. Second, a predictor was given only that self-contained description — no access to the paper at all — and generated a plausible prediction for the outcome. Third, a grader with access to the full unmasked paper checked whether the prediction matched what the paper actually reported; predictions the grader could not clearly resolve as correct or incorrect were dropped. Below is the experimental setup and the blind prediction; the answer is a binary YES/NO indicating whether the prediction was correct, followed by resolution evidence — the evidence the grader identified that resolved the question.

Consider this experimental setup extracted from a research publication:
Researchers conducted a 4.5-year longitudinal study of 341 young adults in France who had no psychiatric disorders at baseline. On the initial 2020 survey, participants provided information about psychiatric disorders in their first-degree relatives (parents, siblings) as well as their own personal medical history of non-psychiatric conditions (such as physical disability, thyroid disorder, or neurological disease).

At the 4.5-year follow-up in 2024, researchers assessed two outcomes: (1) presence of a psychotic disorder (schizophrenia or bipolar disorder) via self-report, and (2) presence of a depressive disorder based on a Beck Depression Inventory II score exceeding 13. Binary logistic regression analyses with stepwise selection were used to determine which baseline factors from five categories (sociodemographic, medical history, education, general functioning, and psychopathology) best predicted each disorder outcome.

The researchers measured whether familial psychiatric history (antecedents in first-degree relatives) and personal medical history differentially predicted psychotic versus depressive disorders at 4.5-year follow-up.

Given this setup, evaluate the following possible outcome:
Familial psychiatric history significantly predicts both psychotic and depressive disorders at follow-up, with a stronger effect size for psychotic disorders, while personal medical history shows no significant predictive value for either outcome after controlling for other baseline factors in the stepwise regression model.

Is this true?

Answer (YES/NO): NO